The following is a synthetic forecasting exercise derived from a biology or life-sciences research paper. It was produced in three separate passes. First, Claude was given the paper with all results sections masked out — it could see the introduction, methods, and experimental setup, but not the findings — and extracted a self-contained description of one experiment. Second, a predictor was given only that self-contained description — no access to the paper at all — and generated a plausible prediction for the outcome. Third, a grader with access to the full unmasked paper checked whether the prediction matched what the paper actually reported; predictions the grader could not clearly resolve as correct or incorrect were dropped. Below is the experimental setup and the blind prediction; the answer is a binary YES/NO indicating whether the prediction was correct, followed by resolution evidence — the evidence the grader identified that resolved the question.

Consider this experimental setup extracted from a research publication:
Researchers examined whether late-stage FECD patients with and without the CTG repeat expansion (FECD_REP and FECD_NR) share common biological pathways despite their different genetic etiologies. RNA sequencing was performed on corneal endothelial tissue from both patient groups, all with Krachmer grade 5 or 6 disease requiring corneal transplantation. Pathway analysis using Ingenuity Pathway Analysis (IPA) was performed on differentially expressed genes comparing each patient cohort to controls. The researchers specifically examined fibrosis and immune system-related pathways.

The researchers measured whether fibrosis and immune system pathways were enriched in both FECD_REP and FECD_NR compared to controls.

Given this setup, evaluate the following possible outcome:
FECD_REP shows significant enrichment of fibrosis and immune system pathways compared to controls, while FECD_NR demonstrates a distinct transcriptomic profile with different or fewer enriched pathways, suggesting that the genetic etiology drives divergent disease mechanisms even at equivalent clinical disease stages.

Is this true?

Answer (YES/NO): NO